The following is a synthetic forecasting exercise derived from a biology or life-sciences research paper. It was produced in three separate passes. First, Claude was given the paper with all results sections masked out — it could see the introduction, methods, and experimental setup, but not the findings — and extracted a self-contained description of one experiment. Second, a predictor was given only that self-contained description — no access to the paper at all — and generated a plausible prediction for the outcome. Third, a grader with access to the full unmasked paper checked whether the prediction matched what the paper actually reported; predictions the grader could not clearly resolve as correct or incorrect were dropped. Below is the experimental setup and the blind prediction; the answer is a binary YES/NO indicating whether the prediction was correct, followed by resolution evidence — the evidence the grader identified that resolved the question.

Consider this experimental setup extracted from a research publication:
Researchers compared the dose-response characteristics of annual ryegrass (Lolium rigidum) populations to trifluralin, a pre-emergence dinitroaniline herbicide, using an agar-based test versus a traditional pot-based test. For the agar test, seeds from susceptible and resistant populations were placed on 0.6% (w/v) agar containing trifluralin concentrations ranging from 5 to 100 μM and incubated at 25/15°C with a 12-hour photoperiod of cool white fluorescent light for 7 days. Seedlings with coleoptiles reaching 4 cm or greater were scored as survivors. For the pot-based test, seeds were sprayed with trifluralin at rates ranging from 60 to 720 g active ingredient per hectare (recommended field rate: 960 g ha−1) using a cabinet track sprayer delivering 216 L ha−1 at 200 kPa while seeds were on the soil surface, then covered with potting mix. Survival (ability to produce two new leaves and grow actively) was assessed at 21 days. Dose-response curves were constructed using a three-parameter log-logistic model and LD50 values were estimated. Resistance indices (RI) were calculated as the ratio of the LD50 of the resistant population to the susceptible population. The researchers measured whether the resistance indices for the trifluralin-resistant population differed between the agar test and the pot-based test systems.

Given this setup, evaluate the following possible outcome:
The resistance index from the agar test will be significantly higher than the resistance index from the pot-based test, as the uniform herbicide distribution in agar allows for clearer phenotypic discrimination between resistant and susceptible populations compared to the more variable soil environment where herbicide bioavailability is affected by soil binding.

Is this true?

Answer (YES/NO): NO